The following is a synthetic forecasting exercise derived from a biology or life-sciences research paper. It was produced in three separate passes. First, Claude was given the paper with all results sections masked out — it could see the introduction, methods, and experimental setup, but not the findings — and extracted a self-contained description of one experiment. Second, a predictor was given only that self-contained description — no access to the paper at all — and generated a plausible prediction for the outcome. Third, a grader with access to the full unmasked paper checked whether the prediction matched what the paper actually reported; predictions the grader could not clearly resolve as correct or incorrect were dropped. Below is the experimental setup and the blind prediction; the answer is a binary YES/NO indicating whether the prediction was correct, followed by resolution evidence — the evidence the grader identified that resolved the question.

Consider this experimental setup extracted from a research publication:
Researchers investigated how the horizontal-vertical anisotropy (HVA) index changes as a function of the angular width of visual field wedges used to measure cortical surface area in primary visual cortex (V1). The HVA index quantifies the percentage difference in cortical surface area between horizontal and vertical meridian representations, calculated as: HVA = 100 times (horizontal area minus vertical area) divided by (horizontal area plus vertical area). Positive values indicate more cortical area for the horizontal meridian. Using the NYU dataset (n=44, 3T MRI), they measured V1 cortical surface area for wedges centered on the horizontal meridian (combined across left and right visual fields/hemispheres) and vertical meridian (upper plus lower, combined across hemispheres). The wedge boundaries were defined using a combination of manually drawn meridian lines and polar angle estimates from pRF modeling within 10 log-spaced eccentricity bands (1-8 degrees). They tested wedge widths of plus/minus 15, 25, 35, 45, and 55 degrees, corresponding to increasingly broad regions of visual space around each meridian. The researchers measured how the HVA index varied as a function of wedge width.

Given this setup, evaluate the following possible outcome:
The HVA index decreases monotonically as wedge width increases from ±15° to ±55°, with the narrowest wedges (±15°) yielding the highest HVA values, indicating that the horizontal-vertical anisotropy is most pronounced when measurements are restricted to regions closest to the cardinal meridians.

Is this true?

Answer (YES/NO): YES